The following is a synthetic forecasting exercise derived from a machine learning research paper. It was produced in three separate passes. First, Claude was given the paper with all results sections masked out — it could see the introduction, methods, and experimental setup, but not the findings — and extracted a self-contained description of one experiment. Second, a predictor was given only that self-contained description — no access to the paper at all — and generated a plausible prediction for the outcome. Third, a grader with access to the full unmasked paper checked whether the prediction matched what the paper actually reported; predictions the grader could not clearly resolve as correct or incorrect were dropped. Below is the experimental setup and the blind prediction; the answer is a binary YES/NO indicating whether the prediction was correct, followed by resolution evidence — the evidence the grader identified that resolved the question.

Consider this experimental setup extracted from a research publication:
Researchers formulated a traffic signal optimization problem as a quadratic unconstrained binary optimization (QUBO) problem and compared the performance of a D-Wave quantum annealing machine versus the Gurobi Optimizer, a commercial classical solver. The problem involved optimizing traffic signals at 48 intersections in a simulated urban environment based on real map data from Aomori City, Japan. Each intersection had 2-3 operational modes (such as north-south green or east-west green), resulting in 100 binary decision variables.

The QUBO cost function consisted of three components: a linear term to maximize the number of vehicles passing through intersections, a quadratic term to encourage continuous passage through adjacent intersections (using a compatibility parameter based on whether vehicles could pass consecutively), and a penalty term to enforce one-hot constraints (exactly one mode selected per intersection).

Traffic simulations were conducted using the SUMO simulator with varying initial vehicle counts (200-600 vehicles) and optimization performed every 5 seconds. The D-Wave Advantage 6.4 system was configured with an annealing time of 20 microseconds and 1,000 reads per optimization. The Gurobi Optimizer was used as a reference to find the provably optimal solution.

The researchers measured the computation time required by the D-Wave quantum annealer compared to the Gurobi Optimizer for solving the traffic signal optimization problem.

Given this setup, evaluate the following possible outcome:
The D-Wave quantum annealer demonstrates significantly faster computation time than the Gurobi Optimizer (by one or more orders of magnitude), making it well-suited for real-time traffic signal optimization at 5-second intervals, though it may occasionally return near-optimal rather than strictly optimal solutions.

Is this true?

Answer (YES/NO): NO